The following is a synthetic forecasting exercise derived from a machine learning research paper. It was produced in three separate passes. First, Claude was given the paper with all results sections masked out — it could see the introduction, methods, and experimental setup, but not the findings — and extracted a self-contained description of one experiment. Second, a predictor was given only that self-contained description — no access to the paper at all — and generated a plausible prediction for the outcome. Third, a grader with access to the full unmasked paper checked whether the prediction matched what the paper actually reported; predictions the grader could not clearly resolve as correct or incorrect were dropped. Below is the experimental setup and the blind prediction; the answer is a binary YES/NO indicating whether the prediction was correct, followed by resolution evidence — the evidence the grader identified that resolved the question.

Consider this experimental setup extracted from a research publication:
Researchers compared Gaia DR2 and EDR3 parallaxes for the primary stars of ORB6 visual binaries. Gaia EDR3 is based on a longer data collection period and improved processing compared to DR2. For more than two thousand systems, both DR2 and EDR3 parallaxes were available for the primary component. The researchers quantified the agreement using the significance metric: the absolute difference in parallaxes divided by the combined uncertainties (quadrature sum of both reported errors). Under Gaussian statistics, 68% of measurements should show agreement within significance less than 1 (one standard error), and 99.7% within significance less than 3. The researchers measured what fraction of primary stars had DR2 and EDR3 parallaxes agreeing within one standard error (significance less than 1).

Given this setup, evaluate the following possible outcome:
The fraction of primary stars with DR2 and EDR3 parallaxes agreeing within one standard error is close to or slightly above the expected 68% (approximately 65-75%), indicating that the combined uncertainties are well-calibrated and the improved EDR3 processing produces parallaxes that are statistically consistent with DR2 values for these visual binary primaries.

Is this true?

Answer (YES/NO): NO